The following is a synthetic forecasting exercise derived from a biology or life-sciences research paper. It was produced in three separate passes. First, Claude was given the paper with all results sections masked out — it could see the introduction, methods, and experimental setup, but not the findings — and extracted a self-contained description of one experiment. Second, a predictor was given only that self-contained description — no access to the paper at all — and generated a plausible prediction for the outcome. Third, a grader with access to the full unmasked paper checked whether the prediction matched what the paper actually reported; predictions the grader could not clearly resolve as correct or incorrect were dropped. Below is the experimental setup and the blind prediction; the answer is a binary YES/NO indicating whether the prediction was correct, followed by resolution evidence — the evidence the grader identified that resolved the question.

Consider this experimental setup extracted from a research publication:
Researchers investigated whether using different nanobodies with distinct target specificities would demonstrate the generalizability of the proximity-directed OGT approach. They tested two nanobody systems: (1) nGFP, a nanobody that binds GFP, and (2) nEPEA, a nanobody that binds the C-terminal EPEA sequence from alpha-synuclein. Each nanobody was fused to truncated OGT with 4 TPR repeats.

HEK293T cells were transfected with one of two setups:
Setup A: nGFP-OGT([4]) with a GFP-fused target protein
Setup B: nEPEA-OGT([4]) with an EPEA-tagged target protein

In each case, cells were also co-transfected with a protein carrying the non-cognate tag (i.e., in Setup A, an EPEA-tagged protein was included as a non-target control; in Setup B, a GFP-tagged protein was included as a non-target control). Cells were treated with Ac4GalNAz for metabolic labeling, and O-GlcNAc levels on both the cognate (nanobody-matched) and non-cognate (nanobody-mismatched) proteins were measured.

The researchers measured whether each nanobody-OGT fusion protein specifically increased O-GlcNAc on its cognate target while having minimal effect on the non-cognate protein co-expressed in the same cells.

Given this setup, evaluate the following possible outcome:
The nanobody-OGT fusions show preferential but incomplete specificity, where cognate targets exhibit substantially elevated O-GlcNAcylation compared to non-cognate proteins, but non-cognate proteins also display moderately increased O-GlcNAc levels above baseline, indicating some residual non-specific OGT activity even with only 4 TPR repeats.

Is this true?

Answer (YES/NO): NO